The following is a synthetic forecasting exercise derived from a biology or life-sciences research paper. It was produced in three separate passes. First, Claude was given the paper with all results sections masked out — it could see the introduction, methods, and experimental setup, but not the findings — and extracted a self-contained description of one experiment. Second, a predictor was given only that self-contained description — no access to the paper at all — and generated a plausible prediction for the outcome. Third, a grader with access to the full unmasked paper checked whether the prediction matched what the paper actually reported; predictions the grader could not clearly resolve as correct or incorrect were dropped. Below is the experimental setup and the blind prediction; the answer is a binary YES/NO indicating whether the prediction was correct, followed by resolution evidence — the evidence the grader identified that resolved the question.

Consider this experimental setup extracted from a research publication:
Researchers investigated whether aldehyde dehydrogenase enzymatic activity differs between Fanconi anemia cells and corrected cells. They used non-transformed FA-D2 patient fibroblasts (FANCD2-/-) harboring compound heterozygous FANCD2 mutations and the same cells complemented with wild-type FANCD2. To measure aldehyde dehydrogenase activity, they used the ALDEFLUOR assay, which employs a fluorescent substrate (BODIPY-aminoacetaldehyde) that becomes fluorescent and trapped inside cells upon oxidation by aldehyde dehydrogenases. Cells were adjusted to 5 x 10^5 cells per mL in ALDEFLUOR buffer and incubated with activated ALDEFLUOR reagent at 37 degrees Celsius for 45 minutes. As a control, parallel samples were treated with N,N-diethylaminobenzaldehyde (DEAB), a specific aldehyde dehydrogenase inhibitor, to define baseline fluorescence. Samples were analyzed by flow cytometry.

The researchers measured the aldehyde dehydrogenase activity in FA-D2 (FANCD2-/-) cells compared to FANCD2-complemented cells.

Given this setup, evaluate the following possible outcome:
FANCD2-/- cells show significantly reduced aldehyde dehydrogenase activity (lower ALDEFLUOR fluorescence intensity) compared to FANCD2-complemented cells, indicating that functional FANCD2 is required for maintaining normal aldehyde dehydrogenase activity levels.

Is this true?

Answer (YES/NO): NO